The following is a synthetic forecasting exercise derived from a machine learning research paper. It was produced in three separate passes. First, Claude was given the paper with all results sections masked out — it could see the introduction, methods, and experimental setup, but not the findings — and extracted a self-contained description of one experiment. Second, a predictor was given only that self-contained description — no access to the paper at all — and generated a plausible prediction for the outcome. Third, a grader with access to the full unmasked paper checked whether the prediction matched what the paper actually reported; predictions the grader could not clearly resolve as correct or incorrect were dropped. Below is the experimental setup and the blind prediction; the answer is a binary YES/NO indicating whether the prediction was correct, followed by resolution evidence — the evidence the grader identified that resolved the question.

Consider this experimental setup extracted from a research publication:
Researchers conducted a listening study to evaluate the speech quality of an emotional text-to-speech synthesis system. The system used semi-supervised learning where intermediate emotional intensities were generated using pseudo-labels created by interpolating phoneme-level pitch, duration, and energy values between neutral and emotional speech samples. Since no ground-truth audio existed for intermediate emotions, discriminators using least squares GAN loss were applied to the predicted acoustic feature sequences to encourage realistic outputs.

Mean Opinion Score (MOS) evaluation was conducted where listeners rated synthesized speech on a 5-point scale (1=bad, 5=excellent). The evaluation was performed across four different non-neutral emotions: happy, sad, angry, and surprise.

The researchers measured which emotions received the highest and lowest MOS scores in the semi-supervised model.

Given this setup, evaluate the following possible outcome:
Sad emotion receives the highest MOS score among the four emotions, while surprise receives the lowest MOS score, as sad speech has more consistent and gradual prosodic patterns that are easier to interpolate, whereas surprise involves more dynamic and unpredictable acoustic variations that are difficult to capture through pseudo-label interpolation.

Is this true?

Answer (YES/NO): NO